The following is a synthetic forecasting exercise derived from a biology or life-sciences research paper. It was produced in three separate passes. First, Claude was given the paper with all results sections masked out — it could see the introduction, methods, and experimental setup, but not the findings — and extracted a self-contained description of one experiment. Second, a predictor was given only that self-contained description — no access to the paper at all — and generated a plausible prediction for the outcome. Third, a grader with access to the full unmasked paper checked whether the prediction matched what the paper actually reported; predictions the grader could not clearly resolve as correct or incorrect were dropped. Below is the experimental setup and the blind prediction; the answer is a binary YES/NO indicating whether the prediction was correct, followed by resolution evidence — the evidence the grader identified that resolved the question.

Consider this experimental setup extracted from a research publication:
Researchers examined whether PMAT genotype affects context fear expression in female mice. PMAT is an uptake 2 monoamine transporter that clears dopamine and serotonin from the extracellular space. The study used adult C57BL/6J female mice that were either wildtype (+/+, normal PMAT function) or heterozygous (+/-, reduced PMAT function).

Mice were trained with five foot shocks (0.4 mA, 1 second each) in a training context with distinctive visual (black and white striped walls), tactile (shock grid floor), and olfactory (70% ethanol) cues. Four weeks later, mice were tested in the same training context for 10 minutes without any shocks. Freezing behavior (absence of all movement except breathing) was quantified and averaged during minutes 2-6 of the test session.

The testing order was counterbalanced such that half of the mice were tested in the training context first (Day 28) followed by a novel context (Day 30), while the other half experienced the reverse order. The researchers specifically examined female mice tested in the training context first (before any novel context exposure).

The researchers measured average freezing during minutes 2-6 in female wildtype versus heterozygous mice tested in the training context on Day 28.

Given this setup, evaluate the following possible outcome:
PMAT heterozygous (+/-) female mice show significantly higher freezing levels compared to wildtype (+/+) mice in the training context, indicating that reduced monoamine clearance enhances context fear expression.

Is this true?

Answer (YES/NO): NO